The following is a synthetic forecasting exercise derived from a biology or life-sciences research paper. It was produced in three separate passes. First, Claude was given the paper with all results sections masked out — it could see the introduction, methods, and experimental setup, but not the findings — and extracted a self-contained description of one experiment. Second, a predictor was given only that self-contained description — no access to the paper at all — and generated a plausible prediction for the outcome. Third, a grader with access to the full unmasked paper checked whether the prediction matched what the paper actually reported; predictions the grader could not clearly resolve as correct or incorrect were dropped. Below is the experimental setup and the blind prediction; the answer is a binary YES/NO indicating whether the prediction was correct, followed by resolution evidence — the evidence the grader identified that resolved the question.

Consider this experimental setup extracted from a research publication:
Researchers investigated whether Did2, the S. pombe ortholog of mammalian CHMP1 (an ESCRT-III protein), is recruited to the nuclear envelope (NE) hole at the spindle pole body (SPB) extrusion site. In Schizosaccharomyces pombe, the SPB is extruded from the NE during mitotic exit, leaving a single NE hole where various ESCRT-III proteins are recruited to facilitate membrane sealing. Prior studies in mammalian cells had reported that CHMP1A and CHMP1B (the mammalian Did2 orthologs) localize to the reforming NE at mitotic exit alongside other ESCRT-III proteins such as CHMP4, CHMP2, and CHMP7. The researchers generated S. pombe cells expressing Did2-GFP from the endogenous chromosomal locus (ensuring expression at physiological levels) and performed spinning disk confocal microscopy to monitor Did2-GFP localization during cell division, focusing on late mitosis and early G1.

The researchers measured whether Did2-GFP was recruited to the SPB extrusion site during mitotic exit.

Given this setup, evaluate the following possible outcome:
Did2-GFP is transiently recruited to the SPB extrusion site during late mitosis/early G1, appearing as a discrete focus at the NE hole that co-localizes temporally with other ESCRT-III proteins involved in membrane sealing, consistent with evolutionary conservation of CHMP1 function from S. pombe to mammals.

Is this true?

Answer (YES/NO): NO